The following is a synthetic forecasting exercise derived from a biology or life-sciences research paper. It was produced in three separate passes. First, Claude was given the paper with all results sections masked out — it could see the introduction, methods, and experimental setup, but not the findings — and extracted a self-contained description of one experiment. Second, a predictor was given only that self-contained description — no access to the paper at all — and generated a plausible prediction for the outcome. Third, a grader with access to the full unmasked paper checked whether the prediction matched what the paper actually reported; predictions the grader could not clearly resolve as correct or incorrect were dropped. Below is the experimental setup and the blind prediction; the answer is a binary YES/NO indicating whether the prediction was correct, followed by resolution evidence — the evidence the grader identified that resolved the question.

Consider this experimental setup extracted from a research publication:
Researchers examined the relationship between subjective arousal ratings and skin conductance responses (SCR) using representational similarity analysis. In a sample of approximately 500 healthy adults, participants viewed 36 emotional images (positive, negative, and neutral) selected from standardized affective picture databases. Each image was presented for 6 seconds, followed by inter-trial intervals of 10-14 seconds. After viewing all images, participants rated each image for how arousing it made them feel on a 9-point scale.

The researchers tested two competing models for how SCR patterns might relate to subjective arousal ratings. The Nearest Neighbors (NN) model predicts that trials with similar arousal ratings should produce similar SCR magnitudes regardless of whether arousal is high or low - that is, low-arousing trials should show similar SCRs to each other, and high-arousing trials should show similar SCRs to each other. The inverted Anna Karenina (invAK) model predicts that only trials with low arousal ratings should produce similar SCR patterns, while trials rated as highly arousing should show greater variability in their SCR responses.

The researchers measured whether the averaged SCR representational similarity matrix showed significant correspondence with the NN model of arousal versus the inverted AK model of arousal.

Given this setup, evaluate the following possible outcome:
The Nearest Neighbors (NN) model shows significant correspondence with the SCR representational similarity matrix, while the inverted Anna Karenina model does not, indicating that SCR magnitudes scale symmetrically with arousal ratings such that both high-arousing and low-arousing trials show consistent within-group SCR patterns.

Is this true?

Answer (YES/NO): NO